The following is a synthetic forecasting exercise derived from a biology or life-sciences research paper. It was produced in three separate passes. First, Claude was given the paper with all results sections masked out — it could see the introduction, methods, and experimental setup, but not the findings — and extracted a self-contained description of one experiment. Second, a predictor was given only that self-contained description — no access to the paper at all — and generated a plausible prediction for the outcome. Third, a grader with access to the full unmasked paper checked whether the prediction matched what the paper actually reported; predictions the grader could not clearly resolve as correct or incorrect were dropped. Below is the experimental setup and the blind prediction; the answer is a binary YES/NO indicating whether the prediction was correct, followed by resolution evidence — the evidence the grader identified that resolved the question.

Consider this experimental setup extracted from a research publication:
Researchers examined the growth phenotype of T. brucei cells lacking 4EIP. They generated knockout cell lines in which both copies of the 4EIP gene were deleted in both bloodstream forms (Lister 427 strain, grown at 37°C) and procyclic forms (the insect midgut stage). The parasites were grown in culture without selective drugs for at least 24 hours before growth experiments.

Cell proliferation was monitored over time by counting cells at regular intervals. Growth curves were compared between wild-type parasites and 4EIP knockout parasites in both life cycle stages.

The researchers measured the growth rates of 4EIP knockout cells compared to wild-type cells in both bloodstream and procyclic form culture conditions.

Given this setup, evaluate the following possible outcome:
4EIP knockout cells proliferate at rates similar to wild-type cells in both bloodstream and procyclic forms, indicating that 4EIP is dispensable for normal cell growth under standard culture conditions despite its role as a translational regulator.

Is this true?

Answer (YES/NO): NO